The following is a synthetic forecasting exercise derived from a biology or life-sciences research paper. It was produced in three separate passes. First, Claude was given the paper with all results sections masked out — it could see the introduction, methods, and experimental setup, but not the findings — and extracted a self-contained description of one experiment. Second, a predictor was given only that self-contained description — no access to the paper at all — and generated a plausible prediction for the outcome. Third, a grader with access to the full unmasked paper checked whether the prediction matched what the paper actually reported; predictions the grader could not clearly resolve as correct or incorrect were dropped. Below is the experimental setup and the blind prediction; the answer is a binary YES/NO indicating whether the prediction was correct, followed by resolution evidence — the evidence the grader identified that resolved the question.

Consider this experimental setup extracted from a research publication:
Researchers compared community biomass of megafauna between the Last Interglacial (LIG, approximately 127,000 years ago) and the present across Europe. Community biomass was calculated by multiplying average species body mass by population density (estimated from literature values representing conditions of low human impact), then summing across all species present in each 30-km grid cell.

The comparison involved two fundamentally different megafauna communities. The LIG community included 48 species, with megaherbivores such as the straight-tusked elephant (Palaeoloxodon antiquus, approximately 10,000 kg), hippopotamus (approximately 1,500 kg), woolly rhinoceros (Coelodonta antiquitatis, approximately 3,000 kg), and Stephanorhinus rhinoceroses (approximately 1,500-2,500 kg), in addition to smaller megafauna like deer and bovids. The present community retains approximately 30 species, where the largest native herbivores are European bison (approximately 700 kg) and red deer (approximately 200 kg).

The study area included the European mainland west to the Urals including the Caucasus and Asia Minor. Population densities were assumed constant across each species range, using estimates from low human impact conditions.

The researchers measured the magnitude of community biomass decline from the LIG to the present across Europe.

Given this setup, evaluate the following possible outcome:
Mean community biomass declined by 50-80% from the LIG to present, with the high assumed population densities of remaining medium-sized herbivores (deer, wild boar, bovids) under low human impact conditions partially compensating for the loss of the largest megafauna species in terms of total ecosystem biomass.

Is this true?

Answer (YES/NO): NO